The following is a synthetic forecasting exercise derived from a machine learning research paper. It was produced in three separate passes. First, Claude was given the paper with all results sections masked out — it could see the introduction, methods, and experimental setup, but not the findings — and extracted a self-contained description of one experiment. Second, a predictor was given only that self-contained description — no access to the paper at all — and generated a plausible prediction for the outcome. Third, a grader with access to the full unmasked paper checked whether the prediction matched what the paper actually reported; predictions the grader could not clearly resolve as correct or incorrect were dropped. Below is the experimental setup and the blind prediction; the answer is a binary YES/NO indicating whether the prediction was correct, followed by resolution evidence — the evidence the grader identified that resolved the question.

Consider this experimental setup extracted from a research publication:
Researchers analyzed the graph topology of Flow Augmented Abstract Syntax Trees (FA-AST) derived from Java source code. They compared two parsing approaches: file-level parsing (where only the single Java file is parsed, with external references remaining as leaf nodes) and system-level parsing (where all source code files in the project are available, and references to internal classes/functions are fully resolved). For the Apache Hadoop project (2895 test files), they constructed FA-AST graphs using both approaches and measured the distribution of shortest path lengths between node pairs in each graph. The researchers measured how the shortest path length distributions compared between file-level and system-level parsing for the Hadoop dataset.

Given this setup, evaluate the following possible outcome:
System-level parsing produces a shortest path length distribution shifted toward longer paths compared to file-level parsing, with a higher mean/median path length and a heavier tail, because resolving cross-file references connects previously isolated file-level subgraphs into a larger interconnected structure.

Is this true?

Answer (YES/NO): NO